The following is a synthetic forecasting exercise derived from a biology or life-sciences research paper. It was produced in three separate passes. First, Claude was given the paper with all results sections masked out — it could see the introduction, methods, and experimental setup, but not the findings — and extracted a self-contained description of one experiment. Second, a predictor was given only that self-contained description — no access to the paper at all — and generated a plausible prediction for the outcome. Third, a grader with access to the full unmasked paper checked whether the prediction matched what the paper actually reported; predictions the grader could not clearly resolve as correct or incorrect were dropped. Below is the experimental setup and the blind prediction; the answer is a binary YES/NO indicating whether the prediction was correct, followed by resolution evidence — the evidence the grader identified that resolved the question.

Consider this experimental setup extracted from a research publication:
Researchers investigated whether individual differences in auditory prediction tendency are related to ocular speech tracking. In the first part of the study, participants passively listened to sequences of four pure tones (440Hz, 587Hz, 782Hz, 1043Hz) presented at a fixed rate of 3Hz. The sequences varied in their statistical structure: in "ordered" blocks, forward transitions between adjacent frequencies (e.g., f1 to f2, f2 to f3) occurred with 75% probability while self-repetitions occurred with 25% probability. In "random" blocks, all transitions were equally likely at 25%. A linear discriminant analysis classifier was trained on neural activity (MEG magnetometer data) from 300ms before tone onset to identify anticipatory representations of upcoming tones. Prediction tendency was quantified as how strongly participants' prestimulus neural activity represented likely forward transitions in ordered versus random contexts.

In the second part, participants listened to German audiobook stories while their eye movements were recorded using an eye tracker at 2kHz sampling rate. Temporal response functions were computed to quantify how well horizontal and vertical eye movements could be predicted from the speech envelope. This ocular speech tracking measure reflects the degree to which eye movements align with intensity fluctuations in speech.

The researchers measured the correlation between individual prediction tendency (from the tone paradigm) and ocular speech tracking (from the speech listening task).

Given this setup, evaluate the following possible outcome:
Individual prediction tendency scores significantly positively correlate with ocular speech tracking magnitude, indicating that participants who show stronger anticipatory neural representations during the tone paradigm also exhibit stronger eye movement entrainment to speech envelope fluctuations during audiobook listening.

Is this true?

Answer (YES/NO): NO